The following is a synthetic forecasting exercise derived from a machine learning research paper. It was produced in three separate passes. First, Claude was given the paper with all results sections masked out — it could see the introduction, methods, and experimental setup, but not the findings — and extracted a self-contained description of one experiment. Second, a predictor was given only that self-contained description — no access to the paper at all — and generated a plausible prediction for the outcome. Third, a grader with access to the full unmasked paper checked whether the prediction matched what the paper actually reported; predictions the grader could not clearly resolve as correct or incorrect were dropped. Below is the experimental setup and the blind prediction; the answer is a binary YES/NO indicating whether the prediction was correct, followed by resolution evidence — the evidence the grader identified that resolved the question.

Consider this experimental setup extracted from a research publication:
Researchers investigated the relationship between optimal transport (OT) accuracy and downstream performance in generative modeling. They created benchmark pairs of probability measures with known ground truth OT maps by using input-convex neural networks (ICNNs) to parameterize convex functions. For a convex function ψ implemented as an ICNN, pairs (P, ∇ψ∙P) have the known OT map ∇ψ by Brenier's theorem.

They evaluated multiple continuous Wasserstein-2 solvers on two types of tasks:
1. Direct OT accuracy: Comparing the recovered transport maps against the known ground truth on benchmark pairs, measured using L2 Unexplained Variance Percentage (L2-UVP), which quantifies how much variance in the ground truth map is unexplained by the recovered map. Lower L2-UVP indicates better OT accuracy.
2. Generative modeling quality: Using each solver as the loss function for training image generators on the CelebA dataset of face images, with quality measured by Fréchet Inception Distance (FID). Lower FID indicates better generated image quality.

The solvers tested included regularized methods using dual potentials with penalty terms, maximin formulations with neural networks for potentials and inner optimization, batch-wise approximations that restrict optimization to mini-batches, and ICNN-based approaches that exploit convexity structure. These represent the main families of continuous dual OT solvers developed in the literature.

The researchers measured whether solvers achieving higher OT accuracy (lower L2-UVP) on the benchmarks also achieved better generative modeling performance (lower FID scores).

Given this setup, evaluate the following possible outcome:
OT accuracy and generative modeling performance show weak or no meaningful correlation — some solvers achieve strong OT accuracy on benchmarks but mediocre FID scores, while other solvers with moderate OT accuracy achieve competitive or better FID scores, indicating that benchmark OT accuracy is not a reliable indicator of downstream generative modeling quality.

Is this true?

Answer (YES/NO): YES